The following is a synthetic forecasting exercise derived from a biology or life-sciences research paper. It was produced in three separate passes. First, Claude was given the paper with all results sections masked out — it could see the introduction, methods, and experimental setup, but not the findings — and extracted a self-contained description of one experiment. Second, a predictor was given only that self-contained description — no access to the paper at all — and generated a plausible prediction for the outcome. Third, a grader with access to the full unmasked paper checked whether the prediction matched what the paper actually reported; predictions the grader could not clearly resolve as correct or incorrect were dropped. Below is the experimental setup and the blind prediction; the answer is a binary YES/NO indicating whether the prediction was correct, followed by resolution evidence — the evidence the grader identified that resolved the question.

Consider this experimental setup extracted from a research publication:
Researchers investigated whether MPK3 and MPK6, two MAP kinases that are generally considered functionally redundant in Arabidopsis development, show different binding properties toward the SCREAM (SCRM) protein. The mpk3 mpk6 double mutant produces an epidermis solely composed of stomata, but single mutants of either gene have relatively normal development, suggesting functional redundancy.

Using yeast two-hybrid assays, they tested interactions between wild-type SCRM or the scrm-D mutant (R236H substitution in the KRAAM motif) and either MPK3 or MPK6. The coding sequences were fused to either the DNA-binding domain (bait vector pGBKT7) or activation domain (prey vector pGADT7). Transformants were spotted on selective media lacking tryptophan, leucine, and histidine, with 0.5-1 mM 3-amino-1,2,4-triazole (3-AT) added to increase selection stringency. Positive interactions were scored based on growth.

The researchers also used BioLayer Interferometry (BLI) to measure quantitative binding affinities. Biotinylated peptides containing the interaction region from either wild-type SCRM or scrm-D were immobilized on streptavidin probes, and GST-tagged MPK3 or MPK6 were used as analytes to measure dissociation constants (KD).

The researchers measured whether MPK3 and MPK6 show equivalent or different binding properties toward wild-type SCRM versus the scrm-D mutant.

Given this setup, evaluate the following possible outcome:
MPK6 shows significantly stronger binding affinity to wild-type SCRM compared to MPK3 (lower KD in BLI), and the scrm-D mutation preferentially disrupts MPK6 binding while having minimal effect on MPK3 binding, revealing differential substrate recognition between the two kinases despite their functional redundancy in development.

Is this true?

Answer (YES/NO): NO